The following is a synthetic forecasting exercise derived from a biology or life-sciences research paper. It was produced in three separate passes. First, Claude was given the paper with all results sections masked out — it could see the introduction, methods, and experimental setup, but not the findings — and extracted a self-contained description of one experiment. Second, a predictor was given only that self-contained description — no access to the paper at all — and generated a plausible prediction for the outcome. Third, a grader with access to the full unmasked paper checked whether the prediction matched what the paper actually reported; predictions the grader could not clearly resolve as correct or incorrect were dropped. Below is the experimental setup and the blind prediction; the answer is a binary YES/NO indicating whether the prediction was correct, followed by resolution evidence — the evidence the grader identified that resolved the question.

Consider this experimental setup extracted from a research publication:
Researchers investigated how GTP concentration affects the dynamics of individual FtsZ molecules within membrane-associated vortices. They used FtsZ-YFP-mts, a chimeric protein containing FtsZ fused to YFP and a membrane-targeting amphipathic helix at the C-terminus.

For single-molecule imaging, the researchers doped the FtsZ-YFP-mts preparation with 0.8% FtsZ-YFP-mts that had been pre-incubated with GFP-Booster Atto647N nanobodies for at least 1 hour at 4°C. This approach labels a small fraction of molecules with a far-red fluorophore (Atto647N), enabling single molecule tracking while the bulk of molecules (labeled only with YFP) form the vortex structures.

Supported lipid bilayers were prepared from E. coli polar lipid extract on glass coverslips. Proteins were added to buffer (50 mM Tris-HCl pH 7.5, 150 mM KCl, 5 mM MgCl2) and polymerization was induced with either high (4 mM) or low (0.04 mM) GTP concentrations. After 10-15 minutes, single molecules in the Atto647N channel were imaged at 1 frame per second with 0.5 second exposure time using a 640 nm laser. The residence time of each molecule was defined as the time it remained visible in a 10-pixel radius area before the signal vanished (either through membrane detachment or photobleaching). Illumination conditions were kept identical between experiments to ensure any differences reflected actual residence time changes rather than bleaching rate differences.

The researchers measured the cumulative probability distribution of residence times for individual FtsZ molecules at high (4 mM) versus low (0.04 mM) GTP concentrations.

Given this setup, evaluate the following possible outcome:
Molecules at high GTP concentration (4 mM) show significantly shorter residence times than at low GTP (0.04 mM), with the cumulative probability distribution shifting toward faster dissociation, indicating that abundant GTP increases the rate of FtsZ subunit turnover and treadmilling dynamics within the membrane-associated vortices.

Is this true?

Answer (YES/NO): YES